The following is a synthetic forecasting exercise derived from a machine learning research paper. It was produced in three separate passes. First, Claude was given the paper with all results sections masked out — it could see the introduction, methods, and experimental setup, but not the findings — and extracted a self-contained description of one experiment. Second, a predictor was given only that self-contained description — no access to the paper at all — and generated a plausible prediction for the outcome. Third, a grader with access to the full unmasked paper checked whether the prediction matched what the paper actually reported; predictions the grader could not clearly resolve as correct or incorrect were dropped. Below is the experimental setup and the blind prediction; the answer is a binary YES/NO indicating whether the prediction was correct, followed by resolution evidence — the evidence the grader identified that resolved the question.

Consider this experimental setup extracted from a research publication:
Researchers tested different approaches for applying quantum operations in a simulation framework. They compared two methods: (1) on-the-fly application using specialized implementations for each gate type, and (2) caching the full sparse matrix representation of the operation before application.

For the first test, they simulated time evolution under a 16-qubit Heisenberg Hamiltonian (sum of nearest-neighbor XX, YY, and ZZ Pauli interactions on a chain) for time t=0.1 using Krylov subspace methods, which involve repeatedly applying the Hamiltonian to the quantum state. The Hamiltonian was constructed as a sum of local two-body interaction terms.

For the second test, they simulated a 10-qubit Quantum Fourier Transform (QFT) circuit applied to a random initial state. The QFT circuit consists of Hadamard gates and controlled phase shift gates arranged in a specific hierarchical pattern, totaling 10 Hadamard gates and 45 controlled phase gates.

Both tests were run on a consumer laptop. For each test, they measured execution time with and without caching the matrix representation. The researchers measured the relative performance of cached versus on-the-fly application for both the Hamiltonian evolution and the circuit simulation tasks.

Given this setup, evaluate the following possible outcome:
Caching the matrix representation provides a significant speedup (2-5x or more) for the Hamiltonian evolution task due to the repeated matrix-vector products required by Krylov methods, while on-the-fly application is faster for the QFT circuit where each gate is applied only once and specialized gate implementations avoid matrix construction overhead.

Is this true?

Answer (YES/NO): YES